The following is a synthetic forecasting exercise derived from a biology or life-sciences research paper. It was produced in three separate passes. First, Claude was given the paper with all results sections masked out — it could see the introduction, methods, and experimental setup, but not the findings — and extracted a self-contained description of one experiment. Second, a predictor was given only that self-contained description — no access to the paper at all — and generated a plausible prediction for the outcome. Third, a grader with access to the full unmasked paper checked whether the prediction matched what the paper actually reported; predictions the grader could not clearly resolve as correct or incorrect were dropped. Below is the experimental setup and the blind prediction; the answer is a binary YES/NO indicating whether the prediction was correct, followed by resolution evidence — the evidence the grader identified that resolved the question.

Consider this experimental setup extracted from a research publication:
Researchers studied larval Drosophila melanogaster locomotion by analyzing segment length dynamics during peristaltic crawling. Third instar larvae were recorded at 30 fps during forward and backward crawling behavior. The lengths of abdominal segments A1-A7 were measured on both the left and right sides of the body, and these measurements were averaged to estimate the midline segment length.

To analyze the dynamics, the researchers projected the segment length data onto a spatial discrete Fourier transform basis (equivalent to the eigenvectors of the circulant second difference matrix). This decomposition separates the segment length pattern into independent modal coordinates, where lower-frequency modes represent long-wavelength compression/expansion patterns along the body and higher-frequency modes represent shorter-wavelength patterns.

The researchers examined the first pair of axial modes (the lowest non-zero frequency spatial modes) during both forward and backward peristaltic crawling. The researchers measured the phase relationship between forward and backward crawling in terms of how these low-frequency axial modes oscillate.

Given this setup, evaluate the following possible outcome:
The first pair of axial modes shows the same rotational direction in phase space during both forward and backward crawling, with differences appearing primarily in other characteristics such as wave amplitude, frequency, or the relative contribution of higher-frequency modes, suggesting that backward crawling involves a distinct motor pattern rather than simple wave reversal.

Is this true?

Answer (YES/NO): NO